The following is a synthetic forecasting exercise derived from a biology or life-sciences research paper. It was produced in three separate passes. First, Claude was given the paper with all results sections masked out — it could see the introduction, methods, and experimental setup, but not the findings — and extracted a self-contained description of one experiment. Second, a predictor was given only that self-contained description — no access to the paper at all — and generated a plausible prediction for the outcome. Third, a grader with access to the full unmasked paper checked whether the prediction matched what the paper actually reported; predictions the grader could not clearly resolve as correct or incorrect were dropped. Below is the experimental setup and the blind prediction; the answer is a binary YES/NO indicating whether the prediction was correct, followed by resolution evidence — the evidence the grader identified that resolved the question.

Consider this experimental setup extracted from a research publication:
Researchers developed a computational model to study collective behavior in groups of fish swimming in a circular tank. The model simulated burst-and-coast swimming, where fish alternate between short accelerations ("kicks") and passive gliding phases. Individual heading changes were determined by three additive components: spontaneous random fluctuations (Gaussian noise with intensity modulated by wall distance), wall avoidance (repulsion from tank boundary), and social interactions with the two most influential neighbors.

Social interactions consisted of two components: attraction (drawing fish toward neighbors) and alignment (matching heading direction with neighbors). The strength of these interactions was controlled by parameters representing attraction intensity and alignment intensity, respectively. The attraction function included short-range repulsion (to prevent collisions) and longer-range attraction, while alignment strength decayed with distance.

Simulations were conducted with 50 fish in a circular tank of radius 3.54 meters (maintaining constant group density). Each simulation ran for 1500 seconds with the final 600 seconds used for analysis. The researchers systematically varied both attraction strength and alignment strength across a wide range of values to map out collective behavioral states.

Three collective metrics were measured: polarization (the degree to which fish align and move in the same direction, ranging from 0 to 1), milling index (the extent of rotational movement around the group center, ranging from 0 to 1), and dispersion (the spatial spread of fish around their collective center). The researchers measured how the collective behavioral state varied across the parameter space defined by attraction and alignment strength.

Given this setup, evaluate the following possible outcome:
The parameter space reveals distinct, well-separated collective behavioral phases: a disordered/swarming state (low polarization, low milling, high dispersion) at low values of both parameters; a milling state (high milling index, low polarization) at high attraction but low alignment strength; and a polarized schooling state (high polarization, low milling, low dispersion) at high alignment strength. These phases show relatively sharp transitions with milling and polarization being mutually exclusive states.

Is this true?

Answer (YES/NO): NO